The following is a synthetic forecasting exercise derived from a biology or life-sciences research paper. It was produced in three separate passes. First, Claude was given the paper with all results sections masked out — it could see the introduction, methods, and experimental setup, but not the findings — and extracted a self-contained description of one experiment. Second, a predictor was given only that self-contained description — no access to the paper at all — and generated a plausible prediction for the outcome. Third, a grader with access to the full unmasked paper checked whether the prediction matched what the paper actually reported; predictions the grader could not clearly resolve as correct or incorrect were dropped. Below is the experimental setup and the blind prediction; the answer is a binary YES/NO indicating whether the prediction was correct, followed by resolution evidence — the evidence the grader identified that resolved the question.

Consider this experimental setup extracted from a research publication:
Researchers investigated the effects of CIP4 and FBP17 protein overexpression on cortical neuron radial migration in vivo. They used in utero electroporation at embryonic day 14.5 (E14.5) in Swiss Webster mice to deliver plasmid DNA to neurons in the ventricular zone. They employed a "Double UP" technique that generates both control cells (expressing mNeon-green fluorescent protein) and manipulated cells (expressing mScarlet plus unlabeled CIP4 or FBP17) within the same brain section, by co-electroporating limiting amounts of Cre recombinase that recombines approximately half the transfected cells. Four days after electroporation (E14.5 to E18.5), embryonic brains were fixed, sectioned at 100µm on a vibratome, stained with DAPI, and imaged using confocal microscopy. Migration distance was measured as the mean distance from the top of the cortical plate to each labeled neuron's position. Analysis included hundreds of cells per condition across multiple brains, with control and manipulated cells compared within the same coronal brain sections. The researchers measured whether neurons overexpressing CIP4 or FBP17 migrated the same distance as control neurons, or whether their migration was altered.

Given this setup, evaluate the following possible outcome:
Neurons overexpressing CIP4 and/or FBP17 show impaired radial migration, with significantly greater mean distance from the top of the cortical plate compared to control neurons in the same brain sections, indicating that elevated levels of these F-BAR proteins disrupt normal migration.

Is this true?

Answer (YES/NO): YES